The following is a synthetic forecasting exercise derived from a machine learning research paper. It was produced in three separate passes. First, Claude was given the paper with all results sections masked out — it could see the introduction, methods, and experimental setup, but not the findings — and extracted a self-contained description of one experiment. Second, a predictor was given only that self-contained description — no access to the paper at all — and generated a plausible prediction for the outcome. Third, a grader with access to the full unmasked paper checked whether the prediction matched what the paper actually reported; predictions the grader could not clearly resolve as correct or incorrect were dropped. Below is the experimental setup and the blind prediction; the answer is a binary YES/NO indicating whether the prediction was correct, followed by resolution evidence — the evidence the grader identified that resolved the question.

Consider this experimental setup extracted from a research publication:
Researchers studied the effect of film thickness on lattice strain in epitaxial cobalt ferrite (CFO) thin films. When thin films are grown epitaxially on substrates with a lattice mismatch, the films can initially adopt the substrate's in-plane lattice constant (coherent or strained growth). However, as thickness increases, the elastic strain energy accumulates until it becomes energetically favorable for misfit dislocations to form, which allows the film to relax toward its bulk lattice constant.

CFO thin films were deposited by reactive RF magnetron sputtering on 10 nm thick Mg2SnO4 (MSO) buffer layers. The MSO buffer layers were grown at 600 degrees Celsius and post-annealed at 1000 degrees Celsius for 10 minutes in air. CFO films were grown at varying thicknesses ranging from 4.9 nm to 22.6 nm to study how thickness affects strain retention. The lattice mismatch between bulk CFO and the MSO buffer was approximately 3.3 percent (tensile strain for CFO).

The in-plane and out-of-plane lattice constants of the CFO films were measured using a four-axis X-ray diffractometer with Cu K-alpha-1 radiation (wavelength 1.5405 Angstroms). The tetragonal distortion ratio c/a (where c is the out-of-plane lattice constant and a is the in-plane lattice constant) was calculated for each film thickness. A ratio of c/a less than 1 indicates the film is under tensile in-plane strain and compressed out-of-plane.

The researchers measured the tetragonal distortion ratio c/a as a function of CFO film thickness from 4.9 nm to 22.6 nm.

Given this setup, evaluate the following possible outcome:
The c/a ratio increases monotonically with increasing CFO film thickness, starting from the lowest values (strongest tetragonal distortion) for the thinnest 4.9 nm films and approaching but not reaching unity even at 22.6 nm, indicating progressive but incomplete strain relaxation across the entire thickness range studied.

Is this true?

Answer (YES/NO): NO